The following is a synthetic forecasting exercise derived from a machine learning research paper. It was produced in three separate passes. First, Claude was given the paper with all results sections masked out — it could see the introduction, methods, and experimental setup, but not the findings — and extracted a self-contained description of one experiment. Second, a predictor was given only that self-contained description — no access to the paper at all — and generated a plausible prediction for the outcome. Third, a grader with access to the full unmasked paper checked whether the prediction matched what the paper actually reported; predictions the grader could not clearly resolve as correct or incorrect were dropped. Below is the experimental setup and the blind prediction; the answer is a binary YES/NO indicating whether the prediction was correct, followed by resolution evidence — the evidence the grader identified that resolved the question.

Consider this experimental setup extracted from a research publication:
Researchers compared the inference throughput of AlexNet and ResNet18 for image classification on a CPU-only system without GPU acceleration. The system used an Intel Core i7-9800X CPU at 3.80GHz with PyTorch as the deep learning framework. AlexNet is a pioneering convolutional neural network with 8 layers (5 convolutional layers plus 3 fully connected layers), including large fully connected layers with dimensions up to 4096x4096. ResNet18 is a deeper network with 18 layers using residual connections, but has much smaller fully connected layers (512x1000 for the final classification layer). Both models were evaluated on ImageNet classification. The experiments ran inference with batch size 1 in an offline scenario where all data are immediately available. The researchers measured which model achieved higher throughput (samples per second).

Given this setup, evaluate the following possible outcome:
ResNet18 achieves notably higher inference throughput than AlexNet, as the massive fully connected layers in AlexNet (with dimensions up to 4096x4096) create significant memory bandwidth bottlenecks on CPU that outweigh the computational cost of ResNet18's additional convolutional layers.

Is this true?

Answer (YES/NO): YES